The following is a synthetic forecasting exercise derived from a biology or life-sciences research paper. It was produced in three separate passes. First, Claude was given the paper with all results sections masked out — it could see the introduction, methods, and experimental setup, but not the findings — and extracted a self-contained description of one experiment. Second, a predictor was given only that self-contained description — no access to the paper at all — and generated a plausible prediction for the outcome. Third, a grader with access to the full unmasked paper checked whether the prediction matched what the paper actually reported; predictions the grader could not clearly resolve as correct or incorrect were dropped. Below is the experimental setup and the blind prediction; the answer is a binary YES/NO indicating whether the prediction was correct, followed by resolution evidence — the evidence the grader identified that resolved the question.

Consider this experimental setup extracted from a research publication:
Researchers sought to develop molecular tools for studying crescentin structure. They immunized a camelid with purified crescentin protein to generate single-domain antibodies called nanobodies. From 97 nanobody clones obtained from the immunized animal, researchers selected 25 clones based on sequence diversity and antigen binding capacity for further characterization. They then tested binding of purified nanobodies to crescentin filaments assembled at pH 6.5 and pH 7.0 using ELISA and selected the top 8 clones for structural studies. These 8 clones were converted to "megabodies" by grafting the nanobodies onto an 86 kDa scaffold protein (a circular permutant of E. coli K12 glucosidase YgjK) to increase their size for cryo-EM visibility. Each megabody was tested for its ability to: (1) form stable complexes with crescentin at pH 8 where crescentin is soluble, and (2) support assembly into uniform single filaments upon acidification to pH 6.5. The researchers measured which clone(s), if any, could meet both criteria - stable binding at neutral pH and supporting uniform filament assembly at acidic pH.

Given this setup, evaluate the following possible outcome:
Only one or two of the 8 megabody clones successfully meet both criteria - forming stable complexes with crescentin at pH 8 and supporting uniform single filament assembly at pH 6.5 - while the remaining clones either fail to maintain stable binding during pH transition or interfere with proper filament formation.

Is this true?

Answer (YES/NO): YES